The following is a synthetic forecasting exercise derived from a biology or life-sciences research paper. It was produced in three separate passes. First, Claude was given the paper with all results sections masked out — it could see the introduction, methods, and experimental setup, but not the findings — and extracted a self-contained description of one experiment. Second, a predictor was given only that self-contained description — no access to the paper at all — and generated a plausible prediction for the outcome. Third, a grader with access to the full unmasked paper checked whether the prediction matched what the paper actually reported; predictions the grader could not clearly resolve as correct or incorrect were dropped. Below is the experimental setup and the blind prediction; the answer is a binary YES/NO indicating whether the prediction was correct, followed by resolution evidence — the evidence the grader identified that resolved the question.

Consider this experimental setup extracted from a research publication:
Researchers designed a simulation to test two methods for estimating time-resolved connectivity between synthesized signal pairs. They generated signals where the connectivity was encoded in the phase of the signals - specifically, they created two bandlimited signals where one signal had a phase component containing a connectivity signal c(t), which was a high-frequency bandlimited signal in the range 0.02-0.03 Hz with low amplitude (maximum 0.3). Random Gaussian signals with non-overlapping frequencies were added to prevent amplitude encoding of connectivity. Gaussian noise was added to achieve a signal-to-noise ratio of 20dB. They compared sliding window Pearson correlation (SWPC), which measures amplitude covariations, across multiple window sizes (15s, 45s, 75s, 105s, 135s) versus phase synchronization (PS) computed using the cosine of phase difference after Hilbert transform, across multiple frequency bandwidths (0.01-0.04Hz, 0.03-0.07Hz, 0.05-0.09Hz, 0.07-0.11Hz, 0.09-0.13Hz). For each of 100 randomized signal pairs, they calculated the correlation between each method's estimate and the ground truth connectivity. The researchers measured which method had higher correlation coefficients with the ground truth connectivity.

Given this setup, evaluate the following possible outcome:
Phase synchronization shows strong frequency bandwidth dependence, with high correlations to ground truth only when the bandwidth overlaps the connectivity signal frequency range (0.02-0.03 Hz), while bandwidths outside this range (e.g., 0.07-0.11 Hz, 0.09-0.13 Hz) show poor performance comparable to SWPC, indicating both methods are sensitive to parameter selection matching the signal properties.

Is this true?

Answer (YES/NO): NO